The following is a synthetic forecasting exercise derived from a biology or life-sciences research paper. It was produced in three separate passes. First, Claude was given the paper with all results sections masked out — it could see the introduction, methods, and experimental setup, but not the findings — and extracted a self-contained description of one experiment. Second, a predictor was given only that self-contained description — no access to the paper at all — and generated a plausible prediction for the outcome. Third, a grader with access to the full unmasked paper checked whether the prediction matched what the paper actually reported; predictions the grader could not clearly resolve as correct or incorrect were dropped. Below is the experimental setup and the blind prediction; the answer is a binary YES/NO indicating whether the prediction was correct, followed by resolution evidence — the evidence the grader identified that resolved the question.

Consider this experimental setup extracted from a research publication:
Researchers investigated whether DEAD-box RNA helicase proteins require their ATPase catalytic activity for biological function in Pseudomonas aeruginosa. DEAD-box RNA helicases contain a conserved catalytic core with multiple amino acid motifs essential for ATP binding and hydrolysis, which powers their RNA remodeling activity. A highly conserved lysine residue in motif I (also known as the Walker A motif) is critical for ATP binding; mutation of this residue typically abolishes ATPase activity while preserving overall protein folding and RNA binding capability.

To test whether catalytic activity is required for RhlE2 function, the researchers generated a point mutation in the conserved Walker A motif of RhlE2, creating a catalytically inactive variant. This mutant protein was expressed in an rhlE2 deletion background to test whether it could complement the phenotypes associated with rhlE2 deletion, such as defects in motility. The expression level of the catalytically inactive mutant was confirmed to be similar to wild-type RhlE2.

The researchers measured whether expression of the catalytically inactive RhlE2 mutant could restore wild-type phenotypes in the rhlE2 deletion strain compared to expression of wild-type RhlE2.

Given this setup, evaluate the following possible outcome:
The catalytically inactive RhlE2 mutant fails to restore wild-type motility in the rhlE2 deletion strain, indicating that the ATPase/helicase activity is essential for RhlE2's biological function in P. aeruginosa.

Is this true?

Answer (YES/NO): YES